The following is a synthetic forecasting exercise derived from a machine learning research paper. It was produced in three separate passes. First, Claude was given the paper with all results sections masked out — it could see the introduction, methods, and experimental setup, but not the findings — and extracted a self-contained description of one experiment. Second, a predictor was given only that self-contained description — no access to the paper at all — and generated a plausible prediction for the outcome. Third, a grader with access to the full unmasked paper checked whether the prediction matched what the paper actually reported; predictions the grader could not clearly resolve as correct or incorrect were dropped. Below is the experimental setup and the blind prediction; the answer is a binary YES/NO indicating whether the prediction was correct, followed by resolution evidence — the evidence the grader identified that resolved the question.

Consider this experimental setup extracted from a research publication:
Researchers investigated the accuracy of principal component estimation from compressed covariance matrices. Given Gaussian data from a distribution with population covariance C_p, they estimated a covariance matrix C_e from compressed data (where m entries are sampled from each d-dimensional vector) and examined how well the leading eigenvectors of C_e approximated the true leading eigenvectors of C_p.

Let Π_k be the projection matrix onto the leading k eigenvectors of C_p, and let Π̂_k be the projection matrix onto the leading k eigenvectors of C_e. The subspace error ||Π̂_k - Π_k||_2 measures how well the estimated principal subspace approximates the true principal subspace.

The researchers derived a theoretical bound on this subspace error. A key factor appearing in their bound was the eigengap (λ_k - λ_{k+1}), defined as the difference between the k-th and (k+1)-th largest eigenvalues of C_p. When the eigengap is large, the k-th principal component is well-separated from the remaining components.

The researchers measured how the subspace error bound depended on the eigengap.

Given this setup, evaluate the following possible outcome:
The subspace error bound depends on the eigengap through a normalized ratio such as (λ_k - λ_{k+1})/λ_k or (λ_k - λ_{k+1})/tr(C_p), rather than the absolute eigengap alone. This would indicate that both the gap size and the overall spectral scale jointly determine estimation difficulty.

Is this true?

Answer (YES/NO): NO